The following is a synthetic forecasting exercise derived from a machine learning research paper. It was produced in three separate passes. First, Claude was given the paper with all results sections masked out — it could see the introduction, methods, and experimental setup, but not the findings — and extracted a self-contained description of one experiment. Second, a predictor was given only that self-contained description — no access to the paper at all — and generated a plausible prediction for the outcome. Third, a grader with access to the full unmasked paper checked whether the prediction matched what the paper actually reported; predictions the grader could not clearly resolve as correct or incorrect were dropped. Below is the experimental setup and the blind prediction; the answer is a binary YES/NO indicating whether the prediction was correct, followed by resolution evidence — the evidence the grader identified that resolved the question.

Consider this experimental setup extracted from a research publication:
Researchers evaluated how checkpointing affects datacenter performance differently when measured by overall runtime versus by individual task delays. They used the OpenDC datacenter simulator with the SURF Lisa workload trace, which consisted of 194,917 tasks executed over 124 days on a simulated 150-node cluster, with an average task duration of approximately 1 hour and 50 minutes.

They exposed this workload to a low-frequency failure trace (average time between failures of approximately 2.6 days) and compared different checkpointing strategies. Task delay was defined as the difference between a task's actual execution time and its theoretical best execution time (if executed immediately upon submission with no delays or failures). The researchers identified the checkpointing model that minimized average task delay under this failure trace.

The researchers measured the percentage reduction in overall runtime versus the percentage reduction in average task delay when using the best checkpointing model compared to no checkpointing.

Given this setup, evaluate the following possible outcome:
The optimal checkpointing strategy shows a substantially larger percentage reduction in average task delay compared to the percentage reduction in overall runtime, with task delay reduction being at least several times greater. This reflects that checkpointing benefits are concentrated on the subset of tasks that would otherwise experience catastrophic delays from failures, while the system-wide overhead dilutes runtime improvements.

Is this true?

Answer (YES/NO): YES